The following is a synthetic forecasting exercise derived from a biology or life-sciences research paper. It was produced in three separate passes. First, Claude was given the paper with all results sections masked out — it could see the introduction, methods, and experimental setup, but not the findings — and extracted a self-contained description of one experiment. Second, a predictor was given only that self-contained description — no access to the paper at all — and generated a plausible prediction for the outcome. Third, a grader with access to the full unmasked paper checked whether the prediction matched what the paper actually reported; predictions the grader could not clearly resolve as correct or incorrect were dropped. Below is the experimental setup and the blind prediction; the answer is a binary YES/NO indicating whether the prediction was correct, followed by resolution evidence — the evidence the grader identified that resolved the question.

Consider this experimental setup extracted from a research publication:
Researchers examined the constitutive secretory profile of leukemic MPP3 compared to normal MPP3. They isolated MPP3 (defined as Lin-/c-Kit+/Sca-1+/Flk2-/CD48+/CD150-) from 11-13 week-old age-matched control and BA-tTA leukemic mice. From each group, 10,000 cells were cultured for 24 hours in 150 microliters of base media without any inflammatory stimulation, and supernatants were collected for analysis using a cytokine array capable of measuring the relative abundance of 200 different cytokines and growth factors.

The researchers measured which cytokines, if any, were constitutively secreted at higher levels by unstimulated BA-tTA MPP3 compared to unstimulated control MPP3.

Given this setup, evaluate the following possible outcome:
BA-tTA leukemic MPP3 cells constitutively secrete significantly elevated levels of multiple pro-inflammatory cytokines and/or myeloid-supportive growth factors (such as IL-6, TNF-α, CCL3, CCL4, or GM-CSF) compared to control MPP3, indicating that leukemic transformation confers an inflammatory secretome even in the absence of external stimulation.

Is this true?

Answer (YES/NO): YES